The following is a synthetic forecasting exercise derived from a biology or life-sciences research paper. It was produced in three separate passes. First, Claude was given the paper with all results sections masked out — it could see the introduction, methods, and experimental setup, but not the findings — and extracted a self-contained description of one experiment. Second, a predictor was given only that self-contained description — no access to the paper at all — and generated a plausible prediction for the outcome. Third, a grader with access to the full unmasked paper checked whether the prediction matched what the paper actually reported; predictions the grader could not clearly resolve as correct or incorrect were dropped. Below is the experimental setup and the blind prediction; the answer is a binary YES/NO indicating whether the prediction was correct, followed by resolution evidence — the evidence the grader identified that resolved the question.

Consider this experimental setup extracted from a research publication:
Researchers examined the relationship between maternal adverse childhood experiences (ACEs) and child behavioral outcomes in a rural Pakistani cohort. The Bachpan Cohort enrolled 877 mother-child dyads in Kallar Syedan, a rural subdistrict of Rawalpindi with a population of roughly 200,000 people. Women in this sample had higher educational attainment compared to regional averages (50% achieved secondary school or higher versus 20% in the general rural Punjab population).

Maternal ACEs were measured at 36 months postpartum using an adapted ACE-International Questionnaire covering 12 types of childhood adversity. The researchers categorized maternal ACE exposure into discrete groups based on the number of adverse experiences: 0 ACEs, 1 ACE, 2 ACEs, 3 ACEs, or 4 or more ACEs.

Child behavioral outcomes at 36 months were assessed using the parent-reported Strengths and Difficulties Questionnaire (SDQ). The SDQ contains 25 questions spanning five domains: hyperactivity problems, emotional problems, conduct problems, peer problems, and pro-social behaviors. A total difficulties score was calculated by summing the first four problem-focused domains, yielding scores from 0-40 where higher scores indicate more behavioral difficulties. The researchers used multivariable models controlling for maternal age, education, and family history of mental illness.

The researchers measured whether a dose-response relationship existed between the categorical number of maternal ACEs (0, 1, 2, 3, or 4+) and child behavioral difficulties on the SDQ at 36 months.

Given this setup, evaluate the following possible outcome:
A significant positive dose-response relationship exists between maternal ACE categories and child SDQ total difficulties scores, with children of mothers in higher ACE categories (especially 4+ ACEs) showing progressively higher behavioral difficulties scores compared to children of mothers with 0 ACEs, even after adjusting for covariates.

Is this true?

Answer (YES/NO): NO